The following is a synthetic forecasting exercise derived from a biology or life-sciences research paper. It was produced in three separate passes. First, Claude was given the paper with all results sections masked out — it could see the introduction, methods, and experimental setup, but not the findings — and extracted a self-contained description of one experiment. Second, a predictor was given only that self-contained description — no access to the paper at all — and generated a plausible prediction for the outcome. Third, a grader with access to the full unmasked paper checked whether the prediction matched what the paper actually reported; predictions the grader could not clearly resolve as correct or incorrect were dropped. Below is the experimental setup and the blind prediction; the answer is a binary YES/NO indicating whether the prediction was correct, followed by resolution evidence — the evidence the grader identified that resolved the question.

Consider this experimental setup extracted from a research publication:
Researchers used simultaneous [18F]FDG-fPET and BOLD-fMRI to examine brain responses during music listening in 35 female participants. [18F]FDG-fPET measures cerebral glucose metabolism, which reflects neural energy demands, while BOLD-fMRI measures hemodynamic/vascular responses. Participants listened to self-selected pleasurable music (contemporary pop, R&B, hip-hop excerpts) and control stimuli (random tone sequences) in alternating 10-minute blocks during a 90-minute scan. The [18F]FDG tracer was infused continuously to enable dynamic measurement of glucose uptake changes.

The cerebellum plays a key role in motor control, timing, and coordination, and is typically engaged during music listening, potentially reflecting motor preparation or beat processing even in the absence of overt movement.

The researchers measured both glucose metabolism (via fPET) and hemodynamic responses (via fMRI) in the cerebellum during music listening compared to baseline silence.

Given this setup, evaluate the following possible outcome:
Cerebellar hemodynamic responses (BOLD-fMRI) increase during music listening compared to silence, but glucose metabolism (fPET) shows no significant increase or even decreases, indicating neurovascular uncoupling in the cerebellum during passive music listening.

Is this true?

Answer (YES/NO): YES